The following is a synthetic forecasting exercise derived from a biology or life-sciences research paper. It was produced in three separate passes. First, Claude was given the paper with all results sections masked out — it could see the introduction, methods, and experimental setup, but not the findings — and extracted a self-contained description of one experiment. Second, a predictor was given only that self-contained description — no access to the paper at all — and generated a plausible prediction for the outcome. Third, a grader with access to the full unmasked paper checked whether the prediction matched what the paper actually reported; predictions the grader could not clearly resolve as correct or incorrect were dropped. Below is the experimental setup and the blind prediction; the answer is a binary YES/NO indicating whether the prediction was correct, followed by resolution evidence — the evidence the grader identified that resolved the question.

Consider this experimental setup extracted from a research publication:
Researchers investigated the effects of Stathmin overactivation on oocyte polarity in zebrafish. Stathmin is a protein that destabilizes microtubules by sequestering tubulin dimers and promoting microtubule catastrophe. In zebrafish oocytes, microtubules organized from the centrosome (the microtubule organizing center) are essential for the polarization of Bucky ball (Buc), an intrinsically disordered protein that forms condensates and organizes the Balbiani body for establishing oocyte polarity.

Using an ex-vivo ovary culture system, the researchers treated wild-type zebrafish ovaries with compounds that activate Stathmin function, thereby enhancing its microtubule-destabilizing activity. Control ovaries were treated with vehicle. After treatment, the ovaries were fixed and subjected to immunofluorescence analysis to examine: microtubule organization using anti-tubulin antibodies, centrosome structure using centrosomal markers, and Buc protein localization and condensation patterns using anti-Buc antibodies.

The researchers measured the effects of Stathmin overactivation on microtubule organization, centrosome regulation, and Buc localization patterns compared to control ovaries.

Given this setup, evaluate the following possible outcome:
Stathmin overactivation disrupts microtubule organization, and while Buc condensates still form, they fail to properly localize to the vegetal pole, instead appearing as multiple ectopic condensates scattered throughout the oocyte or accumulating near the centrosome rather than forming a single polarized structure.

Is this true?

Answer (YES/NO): NO